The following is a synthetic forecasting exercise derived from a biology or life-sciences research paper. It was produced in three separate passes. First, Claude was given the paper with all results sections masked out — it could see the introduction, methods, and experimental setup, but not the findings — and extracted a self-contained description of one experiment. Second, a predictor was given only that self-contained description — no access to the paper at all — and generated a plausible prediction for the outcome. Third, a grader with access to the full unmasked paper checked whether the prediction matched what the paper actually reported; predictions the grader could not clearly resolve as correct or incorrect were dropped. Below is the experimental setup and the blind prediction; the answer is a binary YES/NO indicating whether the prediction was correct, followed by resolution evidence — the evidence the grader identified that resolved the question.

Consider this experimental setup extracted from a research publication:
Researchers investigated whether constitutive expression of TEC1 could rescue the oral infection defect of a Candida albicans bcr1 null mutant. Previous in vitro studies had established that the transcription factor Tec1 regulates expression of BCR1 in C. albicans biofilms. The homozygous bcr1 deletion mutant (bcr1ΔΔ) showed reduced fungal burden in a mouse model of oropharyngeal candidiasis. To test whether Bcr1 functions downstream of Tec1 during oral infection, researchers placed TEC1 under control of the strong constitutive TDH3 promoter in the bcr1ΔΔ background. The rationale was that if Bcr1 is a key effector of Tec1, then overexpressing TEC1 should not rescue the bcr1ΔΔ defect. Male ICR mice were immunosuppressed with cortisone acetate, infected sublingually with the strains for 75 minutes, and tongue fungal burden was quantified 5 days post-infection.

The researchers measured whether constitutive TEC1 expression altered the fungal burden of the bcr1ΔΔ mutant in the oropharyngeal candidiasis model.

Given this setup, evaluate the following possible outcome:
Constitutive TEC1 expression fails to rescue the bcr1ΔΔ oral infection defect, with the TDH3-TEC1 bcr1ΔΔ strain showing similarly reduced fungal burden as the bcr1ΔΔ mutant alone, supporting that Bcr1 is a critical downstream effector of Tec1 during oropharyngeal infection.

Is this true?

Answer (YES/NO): YES